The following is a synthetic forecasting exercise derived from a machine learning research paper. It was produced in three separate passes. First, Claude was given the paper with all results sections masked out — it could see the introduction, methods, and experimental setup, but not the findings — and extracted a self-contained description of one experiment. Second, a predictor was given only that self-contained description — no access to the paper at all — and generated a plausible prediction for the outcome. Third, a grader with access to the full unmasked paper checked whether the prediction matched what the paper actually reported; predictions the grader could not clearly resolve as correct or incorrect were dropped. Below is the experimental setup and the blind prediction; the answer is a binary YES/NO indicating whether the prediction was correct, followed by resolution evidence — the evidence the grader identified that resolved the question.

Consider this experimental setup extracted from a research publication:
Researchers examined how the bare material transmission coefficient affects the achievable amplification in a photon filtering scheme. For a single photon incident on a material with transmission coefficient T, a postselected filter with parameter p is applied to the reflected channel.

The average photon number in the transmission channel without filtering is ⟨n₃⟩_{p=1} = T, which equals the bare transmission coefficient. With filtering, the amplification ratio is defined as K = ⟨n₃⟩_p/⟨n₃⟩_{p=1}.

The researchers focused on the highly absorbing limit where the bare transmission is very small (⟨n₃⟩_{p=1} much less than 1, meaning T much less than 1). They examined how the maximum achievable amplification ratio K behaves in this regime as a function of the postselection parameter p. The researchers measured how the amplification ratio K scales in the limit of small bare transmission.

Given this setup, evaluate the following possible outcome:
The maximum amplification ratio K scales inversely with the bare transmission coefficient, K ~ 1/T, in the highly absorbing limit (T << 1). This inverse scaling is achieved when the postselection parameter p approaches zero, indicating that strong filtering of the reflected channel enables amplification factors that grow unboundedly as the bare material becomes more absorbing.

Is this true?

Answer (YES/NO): YES